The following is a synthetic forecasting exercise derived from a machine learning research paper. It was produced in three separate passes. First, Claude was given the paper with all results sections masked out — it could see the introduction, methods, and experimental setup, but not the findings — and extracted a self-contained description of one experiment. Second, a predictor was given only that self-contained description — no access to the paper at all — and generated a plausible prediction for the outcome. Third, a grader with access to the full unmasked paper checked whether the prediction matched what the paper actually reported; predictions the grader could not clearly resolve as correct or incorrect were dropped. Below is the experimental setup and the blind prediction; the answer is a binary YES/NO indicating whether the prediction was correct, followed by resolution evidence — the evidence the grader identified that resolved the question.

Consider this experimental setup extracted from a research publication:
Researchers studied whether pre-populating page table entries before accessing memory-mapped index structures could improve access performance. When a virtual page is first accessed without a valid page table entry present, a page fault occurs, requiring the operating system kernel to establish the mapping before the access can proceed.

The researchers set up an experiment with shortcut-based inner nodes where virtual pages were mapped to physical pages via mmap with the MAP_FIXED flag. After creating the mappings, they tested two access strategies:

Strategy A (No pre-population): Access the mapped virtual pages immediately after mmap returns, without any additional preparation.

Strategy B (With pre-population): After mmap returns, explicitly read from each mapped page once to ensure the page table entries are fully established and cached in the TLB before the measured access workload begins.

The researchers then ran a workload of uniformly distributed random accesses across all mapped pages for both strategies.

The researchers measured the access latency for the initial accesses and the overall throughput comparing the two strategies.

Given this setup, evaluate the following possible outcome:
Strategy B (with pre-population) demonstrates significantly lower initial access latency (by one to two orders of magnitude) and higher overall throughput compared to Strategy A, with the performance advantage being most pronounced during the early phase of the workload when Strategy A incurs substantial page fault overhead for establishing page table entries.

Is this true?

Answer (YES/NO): NO